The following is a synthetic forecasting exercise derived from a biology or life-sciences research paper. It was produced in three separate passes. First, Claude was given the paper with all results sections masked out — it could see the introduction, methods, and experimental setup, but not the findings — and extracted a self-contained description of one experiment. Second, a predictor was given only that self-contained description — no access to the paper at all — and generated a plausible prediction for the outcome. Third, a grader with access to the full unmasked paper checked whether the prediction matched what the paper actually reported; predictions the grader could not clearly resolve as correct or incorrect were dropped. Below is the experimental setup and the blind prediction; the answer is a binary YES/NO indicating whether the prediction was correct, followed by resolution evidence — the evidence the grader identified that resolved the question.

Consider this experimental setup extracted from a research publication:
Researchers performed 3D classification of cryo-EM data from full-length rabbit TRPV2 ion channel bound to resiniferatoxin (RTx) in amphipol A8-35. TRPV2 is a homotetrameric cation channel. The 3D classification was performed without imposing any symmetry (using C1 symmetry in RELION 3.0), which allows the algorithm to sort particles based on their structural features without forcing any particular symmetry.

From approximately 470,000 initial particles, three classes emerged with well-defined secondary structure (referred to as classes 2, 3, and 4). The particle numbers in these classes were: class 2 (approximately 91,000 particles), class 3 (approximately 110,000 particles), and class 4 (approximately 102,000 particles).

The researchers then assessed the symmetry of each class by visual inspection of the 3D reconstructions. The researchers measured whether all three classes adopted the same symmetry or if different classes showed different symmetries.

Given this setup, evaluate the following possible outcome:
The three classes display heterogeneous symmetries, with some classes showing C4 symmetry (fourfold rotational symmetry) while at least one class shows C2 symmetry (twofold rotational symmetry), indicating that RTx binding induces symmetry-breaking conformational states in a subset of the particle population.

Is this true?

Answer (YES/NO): YES